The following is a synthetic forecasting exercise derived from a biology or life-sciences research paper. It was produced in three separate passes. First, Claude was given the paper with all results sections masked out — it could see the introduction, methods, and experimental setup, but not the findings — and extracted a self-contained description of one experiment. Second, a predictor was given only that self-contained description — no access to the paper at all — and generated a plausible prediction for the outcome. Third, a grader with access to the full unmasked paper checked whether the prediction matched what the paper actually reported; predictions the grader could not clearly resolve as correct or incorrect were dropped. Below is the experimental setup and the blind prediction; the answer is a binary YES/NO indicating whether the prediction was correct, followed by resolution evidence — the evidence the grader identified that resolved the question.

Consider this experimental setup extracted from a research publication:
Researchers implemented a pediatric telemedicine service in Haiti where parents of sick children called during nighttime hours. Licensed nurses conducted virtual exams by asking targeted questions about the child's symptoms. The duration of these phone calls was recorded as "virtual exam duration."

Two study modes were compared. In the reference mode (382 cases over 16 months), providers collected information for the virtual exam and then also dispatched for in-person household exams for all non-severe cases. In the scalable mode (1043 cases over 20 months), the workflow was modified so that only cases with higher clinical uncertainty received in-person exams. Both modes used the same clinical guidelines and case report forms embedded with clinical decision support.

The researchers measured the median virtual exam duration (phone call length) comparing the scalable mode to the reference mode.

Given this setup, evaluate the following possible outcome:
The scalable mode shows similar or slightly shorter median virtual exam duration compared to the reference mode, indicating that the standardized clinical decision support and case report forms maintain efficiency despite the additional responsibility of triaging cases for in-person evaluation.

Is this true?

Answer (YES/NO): YES